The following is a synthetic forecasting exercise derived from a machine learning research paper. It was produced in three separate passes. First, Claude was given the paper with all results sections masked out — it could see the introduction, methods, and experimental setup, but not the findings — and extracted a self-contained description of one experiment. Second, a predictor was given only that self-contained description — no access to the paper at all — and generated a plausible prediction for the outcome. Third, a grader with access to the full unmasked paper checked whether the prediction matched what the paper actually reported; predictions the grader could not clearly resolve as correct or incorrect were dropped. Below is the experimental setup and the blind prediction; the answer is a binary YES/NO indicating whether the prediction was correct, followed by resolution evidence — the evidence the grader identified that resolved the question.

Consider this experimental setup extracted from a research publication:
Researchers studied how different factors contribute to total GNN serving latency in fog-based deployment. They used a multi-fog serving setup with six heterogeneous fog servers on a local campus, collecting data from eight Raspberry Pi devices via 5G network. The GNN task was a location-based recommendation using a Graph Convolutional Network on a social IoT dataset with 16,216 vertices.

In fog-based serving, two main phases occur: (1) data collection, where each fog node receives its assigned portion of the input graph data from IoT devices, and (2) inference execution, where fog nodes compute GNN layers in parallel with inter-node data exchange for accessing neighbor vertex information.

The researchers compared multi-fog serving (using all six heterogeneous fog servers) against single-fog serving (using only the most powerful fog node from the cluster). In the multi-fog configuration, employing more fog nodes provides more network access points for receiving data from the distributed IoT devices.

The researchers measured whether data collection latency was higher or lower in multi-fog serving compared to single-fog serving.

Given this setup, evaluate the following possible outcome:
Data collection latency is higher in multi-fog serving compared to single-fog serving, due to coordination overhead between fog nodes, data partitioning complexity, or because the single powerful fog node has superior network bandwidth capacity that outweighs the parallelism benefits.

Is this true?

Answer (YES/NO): NO